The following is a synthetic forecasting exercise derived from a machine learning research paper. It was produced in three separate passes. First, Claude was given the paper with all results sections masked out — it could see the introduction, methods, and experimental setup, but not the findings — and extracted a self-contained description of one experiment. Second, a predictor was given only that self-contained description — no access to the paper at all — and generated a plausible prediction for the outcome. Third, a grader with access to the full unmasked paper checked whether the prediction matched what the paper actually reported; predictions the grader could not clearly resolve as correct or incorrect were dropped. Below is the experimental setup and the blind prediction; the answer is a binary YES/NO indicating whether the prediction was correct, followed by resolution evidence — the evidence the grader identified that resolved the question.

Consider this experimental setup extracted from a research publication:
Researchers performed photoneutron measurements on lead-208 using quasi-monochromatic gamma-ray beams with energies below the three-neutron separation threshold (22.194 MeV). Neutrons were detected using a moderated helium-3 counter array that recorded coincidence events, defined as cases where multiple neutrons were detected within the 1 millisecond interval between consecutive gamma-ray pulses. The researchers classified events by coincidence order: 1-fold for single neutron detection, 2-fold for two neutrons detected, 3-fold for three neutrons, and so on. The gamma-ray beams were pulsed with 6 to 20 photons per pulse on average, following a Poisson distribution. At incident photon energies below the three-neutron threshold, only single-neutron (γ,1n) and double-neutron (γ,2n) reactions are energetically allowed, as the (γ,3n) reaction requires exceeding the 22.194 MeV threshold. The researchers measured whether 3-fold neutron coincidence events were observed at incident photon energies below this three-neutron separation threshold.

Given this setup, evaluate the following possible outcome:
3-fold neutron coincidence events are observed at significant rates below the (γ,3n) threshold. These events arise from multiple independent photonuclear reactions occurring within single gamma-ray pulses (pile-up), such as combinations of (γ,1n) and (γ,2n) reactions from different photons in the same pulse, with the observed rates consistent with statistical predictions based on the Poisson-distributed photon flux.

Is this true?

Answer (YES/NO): YES